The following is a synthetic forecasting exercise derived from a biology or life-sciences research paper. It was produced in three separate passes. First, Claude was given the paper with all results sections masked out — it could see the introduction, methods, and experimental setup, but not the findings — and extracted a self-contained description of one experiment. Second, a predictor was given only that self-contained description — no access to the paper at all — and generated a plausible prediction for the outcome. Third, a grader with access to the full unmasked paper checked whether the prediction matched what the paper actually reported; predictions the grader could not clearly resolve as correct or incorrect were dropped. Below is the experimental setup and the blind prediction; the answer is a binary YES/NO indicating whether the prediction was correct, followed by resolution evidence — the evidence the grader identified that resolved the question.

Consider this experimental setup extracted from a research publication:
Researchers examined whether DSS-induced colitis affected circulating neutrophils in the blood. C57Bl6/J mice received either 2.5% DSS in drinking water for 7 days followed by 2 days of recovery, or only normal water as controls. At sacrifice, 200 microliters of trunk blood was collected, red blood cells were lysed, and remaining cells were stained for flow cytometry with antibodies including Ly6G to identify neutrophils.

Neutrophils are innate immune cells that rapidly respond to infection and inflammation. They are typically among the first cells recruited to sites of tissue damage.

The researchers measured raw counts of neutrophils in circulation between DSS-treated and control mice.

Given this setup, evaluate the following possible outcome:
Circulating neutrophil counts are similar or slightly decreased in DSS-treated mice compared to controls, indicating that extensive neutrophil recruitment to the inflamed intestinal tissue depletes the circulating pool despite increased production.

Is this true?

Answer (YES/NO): YES